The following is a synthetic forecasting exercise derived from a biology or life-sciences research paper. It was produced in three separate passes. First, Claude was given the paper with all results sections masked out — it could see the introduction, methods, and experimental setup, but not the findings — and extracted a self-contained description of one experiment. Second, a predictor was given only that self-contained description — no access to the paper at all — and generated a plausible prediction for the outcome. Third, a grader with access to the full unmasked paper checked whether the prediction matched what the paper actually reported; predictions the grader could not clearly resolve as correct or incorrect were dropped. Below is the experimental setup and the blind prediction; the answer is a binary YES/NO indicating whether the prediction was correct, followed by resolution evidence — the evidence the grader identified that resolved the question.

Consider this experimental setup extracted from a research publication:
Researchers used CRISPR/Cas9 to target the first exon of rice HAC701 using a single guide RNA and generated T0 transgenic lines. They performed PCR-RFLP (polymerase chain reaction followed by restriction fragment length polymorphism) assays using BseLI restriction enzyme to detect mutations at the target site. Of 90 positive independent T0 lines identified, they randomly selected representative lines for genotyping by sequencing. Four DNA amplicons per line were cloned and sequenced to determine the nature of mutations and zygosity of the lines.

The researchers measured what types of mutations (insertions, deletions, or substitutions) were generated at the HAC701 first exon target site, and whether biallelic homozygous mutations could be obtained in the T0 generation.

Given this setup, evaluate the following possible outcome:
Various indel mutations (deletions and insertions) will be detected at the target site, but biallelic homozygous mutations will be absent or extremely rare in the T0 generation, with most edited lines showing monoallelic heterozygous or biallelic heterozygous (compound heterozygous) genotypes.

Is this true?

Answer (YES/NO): YES